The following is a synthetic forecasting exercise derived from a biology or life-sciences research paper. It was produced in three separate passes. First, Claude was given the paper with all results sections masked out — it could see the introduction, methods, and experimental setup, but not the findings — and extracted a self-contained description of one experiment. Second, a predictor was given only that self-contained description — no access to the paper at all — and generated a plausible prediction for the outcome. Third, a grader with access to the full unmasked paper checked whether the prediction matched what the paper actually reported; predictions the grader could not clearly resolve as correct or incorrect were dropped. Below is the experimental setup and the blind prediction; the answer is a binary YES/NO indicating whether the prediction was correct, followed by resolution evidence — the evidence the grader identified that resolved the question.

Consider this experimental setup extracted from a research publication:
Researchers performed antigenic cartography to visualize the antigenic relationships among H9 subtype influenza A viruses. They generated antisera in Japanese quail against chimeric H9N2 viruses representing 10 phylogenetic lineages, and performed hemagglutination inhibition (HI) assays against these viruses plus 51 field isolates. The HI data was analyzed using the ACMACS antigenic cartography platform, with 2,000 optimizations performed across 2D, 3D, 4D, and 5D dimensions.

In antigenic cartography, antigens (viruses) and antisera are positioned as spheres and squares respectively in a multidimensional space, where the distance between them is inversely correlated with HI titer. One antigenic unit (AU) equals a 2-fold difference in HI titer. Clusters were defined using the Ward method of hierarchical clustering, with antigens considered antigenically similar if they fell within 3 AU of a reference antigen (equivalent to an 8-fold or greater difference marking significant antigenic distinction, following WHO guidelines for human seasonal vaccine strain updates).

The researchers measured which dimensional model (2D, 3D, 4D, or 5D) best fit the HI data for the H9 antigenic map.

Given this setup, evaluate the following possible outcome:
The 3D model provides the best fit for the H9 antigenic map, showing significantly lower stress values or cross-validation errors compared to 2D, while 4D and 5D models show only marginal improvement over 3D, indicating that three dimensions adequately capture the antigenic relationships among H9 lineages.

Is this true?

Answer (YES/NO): NO